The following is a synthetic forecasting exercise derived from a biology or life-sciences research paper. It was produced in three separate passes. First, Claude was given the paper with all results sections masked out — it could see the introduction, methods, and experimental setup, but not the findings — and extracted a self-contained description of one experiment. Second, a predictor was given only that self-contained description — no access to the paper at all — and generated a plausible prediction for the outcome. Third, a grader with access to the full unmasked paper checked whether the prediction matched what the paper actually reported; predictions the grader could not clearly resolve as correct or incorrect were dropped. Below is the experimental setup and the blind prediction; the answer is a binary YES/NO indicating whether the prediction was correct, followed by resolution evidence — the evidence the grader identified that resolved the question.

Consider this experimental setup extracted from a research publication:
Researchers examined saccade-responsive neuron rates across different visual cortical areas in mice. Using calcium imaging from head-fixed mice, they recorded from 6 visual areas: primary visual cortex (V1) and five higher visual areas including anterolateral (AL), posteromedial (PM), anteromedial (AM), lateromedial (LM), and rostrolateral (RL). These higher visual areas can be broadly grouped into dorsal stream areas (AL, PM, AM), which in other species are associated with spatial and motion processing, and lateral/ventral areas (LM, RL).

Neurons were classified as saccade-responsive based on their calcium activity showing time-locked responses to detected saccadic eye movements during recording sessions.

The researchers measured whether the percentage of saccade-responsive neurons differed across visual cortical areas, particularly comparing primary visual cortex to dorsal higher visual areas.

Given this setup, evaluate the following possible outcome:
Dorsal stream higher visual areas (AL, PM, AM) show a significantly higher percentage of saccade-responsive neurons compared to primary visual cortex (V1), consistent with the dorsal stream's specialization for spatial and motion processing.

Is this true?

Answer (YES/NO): YES